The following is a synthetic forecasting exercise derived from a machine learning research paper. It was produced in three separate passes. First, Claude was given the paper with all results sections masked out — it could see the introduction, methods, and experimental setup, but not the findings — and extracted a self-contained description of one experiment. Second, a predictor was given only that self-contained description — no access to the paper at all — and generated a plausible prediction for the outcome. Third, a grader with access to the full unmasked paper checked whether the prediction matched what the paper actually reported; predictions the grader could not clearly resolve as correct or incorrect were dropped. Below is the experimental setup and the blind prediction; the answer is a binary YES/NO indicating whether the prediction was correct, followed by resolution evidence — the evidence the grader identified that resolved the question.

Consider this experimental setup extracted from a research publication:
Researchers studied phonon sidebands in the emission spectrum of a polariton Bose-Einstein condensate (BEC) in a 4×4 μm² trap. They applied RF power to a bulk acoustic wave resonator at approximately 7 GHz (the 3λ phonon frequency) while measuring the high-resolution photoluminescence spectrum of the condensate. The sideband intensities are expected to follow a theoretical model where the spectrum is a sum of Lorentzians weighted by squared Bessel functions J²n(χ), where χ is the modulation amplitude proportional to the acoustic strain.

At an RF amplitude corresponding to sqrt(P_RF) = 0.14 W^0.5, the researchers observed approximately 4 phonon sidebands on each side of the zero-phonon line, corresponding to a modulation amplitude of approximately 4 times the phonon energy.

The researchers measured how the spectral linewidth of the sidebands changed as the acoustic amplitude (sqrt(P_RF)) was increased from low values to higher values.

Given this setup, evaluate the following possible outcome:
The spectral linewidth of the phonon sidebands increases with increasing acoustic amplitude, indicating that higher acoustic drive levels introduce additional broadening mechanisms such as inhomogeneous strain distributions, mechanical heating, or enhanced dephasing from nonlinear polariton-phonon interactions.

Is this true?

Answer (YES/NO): NO